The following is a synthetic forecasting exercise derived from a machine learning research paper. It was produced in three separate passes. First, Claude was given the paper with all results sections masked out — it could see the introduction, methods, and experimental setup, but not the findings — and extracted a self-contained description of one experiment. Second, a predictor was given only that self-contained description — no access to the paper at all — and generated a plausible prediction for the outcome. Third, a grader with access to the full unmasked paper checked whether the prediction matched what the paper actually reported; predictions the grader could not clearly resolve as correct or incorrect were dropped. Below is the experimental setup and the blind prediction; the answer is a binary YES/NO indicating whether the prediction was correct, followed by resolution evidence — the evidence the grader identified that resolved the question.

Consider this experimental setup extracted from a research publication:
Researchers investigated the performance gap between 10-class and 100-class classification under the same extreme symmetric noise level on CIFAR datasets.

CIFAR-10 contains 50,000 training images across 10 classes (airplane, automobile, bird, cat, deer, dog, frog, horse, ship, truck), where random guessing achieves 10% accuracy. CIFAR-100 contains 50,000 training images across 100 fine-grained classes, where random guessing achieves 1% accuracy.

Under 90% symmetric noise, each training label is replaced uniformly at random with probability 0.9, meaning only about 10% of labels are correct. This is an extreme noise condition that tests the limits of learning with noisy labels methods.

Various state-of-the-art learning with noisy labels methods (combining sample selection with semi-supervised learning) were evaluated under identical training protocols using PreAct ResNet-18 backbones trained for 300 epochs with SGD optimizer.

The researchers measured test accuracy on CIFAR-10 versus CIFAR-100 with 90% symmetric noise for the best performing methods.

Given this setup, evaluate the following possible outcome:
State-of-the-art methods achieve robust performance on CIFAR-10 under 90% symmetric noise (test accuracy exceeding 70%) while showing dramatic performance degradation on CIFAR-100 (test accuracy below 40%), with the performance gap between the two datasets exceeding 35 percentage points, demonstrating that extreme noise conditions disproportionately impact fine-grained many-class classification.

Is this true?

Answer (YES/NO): NO